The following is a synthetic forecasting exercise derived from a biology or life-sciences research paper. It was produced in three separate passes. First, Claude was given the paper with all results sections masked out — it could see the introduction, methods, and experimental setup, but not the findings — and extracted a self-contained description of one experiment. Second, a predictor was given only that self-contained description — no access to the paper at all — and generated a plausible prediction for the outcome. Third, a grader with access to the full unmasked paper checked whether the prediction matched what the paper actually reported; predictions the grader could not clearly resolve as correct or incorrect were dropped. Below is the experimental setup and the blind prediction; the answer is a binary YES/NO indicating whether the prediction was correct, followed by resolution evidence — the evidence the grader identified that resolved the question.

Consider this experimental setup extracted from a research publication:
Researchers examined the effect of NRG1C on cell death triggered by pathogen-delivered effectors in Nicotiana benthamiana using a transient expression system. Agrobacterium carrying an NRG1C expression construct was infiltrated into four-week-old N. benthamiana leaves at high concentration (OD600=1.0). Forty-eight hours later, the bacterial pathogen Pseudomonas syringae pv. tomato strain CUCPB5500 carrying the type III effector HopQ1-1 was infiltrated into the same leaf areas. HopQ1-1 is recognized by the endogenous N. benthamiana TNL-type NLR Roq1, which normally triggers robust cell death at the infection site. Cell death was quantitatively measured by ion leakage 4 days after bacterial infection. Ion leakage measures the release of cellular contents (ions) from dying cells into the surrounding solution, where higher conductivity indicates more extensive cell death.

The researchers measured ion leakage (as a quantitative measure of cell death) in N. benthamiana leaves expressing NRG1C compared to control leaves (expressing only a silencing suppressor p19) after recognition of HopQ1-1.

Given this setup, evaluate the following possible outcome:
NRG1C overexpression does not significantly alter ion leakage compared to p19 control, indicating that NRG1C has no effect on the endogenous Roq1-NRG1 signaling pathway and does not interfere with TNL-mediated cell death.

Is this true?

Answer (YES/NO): YES